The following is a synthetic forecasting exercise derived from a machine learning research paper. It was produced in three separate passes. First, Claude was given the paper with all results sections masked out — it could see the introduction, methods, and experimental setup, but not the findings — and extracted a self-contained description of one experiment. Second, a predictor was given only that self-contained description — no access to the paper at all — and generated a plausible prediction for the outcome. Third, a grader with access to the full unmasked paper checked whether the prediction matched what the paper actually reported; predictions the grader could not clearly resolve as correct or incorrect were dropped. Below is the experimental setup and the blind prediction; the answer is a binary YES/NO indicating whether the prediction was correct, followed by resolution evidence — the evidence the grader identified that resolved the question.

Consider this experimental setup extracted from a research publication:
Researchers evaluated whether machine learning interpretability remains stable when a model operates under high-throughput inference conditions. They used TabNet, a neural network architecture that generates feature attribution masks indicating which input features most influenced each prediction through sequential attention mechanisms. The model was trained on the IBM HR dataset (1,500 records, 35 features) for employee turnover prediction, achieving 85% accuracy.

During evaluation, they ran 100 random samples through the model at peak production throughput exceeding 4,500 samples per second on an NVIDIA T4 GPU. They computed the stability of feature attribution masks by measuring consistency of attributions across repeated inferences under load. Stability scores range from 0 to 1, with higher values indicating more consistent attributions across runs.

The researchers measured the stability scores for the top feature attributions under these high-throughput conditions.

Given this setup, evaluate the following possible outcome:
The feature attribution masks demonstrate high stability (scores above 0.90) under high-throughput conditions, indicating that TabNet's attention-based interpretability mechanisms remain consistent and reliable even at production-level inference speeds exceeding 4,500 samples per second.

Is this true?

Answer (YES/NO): NO